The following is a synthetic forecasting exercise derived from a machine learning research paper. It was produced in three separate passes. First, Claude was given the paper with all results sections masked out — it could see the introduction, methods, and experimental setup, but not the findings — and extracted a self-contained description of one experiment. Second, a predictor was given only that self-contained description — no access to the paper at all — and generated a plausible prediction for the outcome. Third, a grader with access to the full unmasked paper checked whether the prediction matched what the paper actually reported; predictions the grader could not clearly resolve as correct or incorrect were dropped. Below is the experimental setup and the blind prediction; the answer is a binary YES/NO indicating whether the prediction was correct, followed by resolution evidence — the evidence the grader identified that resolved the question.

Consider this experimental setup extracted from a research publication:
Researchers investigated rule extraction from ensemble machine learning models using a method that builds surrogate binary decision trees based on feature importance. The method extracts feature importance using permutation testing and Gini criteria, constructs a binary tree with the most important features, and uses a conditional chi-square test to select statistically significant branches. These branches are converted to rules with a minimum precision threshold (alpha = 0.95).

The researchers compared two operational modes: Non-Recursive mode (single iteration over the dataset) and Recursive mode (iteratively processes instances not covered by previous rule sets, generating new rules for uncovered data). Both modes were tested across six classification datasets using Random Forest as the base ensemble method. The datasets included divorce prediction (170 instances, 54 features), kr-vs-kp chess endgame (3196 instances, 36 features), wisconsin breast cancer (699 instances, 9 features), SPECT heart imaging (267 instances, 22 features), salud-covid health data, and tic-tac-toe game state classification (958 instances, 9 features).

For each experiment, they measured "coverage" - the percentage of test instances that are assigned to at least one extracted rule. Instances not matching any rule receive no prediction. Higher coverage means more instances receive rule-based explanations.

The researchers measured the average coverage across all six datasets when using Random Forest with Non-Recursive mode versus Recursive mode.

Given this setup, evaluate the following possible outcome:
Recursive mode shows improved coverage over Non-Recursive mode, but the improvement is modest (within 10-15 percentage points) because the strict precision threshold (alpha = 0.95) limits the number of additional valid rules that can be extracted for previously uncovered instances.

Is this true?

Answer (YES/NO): NO